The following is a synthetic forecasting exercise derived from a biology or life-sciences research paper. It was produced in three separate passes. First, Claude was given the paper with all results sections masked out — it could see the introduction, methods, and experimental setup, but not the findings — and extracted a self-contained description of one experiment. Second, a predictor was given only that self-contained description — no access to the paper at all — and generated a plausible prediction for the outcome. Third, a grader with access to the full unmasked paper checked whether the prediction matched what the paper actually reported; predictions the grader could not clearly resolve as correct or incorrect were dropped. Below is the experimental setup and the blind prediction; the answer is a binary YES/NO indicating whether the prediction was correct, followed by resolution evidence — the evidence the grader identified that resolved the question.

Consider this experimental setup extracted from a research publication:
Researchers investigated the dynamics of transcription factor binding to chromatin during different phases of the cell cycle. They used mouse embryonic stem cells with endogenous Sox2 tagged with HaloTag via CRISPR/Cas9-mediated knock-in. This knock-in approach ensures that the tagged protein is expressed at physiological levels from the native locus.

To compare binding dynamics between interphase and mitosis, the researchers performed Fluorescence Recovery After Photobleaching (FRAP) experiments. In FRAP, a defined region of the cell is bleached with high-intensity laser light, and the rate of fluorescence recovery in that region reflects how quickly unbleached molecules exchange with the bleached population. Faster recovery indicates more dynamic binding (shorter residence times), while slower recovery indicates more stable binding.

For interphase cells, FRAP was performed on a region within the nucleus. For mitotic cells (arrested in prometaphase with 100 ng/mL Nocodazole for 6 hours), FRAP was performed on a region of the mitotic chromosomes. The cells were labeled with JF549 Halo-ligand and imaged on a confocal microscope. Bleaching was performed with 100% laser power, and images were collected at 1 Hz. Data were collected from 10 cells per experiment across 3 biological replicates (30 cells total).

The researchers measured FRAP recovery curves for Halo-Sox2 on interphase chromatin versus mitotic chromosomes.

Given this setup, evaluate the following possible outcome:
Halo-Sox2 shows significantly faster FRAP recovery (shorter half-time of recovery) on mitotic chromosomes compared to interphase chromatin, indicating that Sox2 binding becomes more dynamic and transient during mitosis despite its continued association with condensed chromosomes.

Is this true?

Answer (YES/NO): YES